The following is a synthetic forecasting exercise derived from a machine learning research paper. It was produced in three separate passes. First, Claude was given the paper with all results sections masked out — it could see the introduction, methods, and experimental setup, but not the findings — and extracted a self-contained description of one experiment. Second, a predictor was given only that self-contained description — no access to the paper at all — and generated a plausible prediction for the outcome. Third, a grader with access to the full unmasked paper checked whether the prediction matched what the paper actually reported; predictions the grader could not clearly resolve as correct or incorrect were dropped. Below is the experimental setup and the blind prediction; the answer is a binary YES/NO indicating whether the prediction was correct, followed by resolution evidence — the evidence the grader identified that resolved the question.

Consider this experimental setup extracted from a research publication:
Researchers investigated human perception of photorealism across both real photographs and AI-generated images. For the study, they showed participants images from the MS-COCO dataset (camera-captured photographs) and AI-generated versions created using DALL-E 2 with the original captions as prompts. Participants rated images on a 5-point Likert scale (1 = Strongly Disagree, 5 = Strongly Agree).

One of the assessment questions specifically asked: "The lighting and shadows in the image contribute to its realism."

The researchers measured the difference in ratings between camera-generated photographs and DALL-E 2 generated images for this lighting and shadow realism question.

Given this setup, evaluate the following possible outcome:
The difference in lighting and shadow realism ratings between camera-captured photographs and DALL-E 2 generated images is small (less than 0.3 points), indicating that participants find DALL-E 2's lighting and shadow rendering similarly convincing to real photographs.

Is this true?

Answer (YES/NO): YES